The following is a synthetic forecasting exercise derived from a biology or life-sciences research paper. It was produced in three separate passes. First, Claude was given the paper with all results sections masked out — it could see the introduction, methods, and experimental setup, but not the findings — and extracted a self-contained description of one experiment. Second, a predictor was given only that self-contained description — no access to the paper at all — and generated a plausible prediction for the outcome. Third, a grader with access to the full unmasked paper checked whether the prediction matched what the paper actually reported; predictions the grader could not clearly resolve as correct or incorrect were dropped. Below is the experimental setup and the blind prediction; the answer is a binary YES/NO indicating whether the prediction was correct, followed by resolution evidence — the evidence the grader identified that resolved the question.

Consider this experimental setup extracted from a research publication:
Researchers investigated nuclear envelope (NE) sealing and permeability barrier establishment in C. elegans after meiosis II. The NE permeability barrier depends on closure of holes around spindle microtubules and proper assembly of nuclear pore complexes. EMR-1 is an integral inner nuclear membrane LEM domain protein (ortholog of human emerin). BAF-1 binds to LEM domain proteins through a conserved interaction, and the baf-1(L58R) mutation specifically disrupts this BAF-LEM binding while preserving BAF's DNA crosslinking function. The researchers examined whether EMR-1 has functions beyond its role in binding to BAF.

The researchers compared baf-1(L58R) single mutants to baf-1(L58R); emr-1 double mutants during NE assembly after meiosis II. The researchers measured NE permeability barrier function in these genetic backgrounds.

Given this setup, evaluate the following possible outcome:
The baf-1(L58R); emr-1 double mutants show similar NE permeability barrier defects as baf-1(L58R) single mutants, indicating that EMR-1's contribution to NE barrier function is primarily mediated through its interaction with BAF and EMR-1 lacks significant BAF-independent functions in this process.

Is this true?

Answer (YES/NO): NO